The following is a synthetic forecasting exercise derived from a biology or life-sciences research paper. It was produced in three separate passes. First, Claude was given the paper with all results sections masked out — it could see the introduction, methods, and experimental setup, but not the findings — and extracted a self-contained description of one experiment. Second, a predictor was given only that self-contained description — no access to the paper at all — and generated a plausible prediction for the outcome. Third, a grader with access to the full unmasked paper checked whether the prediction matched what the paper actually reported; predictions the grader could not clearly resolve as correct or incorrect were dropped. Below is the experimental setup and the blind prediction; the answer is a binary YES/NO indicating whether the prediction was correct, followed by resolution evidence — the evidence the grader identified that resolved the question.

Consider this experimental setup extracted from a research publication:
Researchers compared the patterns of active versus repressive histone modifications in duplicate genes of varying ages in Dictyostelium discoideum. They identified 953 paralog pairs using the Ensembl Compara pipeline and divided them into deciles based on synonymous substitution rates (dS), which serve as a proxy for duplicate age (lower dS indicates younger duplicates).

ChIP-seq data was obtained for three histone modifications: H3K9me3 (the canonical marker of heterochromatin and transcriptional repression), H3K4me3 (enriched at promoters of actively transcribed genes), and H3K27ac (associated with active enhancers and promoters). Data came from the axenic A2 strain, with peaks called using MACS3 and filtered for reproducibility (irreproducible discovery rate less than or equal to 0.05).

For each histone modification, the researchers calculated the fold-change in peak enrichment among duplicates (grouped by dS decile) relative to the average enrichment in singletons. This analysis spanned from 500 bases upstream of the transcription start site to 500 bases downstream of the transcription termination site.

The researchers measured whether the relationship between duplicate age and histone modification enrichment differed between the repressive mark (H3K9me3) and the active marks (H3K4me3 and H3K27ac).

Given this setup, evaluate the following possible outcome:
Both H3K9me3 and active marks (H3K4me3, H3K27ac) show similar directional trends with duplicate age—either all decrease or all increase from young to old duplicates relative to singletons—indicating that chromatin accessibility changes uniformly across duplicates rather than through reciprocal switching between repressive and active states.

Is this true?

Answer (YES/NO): NO